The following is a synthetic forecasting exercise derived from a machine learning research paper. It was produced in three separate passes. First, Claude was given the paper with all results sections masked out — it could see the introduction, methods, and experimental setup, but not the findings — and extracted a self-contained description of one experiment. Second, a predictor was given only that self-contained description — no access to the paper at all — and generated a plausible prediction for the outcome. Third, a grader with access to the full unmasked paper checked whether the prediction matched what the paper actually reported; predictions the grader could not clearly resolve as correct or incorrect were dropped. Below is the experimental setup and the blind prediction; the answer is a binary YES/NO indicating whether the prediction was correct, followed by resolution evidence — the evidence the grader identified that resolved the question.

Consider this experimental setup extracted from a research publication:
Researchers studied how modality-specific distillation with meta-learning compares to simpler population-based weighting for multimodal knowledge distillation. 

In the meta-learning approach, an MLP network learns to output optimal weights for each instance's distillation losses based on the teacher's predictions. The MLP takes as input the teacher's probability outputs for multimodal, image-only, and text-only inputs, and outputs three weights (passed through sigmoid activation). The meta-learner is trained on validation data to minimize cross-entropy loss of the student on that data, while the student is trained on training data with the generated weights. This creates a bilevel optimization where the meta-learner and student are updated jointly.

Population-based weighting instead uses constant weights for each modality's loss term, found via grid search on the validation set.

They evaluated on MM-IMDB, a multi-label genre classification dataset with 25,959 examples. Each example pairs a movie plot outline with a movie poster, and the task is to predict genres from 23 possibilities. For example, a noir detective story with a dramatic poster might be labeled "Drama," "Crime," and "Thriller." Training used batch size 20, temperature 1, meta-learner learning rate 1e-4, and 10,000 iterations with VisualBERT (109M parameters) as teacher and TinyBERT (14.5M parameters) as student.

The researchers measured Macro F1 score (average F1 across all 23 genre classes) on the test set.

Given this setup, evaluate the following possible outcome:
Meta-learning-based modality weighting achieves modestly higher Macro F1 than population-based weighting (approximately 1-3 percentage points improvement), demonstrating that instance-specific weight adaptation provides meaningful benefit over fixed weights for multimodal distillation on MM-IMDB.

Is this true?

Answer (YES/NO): YES